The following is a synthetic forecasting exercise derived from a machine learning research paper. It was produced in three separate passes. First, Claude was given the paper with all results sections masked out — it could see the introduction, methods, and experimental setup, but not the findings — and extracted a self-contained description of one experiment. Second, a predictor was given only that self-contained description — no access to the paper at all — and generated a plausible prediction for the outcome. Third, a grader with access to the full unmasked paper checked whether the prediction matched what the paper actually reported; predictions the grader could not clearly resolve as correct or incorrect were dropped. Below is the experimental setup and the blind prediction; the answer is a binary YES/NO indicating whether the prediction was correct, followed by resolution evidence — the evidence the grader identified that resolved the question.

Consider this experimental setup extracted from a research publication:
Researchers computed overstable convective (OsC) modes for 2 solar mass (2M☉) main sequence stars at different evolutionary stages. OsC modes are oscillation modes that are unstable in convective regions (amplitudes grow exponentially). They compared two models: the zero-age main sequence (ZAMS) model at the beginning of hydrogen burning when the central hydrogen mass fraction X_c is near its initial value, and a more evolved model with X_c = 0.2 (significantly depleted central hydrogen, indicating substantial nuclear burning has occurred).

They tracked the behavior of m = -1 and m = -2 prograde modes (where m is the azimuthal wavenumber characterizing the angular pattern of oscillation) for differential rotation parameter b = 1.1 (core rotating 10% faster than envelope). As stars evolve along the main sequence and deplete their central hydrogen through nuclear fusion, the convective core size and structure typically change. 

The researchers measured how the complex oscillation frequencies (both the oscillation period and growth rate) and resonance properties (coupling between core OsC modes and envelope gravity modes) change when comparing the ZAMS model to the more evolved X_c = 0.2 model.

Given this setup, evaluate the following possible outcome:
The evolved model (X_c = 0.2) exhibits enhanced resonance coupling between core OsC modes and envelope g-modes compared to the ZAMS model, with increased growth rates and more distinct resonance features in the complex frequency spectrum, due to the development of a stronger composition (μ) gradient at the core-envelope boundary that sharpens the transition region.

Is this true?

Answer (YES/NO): NO